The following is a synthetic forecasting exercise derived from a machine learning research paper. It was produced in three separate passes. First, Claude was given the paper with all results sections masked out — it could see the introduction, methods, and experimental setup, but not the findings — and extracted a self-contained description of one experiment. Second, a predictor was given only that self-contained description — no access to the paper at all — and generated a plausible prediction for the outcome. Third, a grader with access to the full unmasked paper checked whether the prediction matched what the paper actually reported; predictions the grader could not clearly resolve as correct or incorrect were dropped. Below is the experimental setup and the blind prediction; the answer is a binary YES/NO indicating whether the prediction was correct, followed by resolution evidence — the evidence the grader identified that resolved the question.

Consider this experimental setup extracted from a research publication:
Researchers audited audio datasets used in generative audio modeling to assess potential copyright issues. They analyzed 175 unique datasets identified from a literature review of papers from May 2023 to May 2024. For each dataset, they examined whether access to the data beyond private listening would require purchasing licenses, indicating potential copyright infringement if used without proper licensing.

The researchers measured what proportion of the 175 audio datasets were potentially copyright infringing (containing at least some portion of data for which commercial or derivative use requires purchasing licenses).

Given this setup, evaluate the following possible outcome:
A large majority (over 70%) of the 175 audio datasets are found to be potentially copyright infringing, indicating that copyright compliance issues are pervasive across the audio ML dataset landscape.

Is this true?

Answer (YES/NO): NO